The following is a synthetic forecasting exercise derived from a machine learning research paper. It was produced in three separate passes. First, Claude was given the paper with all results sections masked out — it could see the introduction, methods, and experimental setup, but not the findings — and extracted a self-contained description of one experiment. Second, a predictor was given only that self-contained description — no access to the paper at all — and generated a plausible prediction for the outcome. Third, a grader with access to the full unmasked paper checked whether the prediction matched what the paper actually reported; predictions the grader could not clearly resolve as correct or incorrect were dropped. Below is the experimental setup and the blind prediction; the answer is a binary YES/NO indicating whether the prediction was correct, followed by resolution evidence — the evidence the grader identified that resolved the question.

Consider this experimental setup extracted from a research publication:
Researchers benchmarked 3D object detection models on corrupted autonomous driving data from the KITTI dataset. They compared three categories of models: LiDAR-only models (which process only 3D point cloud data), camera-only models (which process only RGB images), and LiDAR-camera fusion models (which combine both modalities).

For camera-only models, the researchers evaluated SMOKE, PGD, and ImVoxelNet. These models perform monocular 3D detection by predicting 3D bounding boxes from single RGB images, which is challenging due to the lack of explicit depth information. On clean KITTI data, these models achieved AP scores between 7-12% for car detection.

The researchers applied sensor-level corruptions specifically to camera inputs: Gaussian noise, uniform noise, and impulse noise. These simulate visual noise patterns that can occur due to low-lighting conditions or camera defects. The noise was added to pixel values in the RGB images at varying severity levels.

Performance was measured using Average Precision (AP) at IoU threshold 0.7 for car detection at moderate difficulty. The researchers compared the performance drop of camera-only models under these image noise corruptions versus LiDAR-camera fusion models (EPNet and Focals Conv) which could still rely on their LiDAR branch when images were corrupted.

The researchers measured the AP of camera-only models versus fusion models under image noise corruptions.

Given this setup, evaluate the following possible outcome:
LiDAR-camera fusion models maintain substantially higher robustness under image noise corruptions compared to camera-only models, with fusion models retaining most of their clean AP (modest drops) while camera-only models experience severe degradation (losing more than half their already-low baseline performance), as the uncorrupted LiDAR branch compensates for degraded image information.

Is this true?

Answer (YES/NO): YES